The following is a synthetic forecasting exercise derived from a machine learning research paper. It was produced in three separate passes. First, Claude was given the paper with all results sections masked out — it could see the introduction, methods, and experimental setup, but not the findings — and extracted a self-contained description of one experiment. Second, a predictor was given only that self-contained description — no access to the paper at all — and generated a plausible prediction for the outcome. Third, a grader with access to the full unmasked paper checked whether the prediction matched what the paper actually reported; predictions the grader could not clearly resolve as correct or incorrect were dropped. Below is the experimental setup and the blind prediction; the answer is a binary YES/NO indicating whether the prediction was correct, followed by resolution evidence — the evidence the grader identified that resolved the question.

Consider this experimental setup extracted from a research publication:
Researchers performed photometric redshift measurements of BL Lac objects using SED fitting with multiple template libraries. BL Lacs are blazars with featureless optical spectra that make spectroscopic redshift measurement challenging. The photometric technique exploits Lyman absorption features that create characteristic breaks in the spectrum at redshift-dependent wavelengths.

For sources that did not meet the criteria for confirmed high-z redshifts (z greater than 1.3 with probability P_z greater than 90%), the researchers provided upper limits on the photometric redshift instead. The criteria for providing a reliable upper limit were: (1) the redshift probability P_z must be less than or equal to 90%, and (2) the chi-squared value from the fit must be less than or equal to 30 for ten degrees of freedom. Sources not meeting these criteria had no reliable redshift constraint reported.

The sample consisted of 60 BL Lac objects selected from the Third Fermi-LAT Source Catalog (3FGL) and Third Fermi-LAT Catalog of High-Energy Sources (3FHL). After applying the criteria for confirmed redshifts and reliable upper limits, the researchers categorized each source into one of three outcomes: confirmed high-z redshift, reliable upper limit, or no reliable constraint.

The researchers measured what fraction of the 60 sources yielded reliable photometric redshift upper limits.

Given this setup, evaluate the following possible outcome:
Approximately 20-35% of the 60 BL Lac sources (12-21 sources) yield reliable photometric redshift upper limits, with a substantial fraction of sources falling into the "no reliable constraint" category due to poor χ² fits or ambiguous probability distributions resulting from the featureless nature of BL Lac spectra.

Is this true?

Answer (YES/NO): NO